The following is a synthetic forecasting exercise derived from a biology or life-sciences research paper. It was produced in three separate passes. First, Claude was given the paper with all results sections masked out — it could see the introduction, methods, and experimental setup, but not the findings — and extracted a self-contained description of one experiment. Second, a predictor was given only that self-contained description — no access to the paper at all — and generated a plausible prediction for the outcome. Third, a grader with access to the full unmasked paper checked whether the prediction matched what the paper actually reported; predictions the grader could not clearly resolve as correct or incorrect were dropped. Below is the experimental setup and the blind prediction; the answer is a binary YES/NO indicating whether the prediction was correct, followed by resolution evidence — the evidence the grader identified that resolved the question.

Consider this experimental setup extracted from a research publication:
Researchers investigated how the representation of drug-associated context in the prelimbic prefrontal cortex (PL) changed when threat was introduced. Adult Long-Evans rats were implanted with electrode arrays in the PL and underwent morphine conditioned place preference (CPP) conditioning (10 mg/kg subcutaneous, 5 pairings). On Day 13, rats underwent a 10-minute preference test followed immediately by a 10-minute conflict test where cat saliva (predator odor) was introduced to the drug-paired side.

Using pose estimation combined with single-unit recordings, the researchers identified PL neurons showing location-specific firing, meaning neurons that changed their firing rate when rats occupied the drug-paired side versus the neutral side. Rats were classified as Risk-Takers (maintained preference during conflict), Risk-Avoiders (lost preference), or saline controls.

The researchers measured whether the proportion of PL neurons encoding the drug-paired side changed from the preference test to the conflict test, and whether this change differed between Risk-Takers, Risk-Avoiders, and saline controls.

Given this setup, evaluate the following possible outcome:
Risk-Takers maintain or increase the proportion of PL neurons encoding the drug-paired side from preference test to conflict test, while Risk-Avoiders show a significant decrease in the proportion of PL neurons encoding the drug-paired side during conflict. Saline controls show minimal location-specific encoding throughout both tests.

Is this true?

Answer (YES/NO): NO